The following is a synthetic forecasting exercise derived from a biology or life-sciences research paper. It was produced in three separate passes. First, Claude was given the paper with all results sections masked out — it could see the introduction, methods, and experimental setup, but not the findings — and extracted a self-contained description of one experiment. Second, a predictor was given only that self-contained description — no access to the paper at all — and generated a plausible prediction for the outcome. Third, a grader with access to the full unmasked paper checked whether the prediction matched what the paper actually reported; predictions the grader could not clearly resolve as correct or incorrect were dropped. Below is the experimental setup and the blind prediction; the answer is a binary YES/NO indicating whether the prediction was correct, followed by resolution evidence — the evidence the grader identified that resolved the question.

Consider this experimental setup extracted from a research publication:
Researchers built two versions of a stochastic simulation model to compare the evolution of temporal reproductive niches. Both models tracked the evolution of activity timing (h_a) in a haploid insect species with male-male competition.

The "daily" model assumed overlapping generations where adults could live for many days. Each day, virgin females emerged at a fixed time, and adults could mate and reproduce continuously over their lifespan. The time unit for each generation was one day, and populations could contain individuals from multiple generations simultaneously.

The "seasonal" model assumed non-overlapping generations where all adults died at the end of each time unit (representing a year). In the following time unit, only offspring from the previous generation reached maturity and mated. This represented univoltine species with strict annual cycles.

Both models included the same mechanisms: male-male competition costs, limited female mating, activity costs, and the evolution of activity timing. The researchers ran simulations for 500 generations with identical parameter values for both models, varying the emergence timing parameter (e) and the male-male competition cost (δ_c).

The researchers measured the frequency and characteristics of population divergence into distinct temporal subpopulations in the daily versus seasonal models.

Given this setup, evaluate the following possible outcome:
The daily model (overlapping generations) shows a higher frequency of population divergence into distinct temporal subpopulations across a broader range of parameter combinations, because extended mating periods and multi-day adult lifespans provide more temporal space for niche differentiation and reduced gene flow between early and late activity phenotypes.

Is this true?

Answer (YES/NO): YES